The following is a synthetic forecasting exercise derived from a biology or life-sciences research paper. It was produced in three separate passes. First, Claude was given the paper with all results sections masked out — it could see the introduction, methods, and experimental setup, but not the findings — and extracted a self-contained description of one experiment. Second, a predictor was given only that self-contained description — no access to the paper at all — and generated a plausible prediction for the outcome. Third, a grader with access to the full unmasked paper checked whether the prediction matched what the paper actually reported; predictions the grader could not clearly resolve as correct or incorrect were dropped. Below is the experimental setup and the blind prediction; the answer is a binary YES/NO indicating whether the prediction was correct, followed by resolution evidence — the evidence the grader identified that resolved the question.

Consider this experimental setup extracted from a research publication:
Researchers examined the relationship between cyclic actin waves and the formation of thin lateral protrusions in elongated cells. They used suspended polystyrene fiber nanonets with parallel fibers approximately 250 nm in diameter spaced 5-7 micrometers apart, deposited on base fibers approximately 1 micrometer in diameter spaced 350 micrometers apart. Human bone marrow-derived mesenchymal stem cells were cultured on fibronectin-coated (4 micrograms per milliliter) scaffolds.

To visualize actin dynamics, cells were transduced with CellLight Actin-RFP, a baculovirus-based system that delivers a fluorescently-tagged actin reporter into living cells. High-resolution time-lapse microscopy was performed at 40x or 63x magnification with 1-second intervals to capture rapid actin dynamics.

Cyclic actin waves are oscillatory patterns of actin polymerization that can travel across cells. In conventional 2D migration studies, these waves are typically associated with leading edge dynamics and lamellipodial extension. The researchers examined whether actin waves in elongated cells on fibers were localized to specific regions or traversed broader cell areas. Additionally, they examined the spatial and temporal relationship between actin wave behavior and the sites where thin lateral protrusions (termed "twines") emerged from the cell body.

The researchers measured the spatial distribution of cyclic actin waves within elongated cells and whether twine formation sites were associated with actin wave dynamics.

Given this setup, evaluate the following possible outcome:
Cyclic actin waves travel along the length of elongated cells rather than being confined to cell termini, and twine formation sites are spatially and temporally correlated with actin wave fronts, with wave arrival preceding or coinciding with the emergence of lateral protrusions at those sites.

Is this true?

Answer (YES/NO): YES